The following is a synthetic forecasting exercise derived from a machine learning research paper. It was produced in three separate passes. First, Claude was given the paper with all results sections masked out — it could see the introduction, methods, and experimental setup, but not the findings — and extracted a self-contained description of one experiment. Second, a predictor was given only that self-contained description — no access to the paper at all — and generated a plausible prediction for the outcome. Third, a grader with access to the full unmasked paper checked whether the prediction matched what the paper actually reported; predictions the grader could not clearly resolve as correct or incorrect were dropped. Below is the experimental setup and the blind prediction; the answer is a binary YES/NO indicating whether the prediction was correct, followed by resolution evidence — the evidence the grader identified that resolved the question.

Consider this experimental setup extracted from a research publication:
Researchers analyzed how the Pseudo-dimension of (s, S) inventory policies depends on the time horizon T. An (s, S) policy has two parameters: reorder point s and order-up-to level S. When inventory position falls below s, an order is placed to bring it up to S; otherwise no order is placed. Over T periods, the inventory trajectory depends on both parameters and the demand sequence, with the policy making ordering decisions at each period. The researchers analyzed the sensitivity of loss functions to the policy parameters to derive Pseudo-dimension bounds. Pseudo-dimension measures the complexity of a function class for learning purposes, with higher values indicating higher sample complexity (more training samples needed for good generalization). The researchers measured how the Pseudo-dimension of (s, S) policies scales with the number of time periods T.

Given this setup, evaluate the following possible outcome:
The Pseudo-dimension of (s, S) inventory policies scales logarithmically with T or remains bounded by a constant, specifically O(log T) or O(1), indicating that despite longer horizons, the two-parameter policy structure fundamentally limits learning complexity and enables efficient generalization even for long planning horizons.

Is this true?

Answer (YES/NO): YES